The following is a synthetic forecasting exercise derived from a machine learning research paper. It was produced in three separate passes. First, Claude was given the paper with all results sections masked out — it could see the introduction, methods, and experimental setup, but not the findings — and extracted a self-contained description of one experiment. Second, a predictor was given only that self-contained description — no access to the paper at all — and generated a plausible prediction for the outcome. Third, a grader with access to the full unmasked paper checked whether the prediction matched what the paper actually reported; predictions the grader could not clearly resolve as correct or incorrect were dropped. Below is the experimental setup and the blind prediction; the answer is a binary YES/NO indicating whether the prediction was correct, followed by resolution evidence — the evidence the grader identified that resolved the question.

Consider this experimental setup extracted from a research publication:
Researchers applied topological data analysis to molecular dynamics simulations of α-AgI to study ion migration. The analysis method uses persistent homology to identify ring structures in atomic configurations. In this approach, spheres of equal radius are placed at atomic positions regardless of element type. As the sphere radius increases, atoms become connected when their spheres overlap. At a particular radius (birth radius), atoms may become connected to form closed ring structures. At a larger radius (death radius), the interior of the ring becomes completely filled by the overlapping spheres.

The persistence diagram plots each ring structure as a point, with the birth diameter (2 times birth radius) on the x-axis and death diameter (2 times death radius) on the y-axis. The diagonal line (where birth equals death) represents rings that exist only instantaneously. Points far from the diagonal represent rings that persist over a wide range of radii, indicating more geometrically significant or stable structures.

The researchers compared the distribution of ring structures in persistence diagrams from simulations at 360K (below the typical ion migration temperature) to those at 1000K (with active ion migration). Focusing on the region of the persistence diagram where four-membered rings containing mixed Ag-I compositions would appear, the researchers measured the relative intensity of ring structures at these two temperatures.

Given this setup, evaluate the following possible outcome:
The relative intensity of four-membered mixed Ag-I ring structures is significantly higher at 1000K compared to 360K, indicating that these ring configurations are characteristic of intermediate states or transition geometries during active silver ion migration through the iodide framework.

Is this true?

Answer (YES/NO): YES